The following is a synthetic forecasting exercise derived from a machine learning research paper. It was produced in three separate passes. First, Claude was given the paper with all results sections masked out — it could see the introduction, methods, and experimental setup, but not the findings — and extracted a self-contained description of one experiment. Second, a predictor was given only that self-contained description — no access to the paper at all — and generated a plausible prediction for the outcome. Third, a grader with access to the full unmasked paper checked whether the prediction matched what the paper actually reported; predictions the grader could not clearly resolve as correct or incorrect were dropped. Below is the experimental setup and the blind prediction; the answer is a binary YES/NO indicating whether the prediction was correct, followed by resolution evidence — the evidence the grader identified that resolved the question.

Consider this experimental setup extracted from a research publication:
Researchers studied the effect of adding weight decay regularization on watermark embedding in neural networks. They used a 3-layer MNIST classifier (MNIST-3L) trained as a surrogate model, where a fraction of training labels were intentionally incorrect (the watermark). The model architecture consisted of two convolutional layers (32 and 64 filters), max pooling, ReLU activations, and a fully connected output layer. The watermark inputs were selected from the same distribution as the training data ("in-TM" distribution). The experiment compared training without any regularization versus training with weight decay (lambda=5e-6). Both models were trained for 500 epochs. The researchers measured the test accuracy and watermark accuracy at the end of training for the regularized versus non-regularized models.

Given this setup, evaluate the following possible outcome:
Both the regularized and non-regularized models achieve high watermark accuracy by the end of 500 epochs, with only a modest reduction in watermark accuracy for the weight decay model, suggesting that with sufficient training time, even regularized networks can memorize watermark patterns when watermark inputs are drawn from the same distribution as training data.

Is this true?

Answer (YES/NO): NO